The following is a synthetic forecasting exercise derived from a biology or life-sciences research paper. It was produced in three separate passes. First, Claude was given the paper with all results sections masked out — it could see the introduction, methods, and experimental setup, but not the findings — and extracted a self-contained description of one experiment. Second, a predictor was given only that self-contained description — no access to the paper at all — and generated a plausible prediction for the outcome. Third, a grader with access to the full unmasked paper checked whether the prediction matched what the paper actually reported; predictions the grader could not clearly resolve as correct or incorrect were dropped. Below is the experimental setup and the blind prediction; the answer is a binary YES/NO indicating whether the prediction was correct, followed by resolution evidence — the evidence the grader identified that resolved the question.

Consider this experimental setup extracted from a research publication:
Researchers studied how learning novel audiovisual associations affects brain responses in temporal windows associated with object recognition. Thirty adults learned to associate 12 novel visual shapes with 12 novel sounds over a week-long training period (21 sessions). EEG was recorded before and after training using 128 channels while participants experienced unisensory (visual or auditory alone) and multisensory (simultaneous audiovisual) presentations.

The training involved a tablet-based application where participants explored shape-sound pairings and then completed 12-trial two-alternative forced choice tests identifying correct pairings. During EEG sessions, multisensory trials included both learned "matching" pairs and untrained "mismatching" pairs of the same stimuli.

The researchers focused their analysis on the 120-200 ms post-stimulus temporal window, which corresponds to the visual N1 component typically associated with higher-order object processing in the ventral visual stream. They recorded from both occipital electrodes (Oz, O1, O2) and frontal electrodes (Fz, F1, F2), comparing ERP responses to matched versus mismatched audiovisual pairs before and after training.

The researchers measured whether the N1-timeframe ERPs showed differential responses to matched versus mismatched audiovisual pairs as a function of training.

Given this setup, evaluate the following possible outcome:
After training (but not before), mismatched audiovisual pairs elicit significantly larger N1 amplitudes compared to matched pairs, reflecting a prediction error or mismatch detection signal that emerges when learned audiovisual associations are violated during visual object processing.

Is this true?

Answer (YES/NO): NO